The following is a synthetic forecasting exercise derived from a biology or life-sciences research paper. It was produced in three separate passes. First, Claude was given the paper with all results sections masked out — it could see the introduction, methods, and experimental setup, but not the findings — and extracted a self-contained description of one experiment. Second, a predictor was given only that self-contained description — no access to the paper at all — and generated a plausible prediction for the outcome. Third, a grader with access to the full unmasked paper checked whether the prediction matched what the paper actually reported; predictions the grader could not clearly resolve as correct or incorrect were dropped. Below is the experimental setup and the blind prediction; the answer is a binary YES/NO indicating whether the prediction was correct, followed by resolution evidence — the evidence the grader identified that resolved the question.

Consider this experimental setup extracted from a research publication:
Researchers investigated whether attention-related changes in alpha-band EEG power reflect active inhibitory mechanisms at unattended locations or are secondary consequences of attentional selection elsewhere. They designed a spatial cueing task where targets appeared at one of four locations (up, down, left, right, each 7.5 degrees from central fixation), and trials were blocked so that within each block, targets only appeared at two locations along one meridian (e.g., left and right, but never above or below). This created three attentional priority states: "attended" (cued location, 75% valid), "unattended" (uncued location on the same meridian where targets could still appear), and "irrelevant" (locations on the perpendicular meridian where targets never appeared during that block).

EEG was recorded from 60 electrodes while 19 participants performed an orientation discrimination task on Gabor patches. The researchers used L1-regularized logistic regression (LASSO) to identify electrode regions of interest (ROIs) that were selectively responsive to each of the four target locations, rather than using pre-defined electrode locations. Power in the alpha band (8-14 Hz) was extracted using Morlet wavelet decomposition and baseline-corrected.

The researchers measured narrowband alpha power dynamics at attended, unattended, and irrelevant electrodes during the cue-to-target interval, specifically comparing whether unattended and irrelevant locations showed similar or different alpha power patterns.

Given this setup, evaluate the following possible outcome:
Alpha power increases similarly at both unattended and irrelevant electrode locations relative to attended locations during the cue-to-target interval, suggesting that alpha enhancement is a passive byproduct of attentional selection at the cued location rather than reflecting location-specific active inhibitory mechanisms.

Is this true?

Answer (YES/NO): YES